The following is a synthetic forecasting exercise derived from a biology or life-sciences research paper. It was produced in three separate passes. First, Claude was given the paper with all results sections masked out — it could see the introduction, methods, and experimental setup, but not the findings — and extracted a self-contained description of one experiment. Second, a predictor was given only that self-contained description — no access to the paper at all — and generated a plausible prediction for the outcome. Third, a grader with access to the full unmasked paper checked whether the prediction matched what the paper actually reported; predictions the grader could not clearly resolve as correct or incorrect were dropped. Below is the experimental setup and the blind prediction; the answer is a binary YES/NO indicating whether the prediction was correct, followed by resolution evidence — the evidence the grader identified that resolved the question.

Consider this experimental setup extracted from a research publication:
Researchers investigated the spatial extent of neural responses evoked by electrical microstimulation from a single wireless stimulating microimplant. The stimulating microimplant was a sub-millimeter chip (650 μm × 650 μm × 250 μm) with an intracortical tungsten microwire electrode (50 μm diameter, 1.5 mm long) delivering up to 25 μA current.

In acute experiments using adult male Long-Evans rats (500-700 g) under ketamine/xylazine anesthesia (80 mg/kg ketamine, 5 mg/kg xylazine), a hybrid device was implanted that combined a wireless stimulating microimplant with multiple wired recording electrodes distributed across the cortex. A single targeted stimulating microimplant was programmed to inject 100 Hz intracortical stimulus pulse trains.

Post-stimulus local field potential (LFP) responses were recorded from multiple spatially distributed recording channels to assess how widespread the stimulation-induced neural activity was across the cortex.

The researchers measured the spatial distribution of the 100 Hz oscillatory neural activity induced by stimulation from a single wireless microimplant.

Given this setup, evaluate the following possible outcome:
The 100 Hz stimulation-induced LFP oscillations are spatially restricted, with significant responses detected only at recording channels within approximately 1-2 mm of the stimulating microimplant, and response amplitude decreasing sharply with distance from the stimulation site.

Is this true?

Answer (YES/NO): NO